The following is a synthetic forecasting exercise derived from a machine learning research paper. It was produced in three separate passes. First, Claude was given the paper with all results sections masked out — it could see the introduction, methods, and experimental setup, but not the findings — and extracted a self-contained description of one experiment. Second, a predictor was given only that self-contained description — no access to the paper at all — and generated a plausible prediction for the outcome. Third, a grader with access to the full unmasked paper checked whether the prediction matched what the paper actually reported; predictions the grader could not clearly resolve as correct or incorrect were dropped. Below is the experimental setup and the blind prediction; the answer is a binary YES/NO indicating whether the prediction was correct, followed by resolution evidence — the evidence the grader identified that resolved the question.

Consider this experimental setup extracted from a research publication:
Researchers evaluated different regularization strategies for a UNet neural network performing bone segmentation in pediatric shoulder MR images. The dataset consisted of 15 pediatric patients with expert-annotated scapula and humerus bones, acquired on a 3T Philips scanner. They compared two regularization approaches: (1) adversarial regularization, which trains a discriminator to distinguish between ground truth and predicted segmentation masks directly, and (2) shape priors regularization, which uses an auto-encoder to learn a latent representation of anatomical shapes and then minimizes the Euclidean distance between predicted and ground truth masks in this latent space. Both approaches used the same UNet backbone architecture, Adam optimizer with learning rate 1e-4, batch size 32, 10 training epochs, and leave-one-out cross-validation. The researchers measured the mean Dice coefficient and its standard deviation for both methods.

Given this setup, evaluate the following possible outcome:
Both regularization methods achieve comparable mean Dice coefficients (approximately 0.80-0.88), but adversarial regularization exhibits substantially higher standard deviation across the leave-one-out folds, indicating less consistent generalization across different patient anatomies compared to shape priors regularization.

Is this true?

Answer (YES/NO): YES